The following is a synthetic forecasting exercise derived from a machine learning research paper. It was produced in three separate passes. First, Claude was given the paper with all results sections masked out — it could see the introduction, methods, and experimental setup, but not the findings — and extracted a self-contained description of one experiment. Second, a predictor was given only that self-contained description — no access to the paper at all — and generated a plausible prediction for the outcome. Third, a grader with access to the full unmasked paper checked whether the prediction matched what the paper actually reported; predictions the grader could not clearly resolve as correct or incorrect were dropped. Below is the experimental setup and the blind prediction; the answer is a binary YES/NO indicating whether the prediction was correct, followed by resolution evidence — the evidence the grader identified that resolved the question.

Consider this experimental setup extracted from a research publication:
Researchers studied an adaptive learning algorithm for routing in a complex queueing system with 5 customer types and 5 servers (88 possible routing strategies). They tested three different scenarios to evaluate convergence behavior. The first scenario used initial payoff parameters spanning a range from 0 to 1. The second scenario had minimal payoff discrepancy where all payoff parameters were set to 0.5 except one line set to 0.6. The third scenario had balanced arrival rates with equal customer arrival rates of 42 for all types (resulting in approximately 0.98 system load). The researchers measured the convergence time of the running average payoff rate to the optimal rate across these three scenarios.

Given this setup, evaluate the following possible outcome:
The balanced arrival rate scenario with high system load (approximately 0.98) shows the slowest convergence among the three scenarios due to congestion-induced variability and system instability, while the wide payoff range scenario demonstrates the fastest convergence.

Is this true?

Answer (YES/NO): NO